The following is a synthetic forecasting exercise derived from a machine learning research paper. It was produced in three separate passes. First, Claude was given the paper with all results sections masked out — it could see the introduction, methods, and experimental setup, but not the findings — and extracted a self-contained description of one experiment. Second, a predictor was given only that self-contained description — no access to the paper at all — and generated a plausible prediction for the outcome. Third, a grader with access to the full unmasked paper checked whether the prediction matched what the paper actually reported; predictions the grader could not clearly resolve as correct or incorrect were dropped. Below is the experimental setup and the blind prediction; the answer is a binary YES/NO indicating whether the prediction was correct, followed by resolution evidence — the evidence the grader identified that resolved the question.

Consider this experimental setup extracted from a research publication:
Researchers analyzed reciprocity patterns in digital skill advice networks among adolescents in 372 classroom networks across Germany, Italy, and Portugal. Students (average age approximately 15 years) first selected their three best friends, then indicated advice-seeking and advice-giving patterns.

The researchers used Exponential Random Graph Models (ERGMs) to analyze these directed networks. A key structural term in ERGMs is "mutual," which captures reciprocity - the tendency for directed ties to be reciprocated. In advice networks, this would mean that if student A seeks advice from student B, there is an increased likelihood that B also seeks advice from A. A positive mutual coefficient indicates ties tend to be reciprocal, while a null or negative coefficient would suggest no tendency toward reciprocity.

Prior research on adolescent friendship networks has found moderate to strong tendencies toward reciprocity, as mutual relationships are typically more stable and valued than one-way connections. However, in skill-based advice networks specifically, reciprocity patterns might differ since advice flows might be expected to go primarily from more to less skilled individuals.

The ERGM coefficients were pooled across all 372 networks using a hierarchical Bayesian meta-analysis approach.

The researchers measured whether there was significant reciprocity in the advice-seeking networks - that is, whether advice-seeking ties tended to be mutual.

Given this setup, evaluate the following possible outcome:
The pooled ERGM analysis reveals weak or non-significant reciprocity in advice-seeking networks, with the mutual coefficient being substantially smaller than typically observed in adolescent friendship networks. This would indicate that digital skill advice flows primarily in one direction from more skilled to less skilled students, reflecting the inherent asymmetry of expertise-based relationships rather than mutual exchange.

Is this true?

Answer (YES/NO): NO